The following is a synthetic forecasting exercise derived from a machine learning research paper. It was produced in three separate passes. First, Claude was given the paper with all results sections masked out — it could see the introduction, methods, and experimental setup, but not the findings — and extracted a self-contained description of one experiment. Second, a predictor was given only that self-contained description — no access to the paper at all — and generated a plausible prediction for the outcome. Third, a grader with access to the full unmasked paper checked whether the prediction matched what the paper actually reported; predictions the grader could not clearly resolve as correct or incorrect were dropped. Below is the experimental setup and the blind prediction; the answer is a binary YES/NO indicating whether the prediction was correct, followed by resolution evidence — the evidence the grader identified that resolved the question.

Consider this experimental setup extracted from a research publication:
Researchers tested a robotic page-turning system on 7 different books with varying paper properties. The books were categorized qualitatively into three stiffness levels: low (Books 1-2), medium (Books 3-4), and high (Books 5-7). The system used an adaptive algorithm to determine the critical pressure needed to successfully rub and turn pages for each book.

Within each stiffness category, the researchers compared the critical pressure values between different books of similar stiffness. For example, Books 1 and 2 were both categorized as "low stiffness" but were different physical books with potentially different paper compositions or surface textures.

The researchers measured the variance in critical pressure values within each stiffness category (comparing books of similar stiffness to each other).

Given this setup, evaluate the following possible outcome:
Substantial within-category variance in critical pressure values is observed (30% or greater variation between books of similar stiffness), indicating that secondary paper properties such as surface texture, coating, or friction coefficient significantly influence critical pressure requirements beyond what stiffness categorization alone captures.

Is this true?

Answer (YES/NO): NO